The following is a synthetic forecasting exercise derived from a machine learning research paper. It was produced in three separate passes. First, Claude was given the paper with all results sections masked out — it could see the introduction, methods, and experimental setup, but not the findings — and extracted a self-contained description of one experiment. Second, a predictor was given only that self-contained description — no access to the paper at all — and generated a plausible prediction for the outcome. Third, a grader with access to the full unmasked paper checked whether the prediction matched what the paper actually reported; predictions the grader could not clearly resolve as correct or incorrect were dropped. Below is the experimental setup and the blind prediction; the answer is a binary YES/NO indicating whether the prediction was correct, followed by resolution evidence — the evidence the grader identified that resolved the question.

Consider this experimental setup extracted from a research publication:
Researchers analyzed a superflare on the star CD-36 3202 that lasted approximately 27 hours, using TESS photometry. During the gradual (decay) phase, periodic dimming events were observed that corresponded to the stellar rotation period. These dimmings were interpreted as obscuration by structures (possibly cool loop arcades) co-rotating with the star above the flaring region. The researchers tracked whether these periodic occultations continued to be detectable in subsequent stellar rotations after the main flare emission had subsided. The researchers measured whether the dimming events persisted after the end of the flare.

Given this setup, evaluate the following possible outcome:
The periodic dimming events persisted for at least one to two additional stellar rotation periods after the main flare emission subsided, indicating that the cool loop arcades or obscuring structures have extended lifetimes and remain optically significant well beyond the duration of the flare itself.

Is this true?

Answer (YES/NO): NO